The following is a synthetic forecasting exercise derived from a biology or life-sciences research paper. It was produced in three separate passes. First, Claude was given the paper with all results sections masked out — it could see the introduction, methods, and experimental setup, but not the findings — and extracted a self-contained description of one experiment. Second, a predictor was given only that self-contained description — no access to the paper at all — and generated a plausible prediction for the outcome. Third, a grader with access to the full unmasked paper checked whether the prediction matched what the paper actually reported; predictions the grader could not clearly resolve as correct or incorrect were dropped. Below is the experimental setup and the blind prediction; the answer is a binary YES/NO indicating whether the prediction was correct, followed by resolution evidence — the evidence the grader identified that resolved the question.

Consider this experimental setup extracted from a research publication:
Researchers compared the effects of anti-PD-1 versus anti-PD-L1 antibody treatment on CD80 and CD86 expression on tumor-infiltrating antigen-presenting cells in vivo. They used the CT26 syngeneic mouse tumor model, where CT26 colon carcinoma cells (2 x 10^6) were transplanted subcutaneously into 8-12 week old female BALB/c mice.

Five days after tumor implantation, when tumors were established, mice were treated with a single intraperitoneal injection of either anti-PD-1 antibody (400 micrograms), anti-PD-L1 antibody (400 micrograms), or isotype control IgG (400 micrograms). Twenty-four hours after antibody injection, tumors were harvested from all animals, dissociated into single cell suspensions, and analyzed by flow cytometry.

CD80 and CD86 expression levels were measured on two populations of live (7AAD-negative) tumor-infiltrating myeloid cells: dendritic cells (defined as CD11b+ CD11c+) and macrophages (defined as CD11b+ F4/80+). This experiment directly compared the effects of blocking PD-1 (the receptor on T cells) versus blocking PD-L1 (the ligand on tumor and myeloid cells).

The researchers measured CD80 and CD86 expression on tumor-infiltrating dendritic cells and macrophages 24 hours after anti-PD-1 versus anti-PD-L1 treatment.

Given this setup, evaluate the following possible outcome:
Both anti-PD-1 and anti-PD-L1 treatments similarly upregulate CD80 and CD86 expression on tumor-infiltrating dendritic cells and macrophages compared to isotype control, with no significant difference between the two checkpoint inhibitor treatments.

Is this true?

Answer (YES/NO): NO